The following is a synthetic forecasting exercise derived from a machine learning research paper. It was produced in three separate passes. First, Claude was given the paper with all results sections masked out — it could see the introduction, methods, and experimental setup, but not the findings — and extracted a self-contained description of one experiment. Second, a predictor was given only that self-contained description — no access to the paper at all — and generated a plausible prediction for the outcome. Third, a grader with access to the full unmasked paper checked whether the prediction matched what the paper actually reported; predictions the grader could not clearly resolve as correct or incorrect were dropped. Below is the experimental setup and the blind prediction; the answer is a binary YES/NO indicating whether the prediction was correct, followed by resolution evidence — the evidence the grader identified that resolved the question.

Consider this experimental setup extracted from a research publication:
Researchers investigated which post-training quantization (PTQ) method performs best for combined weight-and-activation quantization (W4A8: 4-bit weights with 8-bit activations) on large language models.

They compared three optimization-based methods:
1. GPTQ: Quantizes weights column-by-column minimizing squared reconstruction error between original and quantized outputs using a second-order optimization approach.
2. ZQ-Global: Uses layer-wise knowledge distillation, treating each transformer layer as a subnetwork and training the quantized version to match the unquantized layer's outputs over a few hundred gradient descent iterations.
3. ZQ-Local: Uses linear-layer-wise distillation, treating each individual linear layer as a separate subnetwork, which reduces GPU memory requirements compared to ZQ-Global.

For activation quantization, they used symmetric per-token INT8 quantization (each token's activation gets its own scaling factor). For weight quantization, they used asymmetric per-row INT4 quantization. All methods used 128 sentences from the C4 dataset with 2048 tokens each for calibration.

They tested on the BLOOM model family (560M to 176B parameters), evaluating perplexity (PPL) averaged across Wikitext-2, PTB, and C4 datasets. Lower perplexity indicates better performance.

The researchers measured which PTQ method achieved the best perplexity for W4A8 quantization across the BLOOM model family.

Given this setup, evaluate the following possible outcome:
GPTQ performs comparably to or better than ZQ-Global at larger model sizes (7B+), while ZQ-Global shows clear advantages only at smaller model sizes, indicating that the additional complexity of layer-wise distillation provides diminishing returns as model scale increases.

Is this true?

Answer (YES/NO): NO